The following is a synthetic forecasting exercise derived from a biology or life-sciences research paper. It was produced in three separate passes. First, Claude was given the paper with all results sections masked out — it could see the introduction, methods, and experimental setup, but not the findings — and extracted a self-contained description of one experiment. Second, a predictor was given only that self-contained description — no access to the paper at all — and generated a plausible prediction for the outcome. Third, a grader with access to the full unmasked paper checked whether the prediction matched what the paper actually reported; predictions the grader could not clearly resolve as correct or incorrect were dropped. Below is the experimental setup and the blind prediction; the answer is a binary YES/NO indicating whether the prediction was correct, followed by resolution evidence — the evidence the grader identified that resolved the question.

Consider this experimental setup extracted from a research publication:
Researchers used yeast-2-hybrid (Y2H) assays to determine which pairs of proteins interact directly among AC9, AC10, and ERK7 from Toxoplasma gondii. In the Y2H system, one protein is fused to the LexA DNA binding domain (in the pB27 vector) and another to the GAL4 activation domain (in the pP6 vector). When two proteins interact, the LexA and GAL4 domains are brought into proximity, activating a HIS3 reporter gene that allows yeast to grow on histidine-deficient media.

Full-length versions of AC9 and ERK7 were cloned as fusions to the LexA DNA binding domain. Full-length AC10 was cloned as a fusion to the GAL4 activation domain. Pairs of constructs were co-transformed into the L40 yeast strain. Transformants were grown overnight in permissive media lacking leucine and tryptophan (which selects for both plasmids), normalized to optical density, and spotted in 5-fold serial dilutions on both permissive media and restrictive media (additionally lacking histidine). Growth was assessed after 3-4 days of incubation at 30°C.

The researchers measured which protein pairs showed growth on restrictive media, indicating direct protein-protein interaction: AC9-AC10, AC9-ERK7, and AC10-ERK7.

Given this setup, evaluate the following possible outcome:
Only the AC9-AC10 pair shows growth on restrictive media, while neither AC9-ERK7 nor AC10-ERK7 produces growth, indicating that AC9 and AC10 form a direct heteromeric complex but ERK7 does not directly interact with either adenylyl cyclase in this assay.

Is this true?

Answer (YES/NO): NO